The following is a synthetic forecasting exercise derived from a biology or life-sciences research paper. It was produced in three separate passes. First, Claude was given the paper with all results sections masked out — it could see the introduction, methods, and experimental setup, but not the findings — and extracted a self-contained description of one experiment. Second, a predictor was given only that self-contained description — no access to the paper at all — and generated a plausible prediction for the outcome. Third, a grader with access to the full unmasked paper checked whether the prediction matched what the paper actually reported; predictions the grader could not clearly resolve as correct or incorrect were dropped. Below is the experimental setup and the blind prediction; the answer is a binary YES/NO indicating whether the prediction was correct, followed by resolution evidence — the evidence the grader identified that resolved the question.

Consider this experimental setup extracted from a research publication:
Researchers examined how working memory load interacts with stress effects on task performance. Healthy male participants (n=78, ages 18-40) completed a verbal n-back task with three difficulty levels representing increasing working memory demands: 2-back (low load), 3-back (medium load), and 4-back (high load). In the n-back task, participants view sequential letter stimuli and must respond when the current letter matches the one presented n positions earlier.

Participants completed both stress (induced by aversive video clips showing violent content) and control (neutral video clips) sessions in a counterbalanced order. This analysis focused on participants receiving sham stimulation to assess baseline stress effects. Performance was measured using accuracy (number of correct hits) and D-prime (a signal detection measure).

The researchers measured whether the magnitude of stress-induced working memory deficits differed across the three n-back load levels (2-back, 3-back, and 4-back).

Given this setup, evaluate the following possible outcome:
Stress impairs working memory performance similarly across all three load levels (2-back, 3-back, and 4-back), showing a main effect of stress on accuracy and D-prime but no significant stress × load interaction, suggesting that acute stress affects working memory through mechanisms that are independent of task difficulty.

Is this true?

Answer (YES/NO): NO